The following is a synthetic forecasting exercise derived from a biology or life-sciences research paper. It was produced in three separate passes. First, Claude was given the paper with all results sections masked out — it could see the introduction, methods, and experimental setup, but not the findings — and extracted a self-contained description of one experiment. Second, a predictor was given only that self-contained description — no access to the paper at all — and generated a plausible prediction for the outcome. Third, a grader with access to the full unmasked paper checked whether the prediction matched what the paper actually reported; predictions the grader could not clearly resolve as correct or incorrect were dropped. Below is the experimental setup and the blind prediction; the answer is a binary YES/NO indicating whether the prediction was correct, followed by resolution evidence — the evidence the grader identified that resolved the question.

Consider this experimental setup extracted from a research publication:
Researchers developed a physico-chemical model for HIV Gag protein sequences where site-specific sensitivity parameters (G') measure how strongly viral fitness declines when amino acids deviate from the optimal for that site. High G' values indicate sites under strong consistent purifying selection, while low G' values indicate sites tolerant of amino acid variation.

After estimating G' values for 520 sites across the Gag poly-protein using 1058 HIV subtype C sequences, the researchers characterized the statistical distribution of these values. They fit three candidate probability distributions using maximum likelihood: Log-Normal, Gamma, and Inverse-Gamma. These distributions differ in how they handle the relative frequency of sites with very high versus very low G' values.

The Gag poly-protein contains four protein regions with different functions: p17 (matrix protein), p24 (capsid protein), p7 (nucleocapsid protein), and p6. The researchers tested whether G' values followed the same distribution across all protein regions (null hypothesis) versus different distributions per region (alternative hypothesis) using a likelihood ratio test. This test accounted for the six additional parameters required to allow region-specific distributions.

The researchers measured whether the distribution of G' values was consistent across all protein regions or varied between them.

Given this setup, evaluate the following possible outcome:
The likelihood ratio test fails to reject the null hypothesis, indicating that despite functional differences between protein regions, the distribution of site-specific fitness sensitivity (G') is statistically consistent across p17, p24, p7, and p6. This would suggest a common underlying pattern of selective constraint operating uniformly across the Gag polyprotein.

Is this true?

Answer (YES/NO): NO